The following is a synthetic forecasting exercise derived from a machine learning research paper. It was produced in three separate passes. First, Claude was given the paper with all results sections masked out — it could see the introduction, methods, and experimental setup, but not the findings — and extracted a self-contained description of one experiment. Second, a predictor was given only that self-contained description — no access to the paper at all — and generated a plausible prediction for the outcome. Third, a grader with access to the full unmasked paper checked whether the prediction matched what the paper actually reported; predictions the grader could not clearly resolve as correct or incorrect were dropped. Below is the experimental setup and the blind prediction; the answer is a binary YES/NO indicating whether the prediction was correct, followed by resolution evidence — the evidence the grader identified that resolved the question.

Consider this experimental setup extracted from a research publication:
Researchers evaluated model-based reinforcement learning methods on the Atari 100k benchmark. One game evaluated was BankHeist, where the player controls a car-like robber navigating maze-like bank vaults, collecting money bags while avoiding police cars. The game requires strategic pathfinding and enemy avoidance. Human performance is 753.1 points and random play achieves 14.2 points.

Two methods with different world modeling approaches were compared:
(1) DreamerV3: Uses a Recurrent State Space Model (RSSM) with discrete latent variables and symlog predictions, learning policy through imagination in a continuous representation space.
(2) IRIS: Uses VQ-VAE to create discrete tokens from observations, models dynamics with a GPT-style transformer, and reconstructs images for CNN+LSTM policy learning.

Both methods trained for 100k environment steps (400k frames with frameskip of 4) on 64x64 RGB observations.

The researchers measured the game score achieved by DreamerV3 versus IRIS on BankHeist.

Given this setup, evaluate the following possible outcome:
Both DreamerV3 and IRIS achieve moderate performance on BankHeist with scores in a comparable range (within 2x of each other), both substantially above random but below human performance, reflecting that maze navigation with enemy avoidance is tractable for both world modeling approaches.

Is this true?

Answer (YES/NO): NO